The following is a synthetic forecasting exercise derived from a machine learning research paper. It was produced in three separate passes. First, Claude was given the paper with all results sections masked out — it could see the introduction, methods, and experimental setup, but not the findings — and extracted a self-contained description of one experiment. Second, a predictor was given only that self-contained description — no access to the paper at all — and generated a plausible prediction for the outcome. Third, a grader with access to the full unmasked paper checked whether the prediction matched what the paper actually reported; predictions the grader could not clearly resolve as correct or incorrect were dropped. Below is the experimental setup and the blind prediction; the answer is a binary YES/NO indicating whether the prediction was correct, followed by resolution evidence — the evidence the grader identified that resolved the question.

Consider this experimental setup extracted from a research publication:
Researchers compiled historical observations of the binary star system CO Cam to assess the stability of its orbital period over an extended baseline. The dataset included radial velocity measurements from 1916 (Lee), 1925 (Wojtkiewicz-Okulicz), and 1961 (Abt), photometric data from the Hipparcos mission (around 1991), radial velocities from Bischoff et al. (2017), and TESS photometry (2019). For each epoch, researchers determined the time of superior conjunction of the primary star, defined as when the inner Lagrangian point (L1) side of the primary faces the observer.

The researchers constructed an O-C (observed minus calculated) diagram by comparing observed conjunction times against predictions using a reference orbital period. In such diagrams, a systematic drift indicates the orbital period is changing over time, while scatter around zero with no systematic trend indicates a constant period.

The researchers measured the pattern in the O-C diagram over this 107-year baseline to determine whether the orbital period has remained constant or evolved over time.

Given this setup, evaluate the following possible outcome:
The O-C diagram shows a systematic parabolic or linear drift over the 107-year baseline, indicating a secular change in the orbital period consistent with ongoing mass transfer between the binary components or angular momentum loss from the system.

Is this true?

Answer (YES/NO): NO